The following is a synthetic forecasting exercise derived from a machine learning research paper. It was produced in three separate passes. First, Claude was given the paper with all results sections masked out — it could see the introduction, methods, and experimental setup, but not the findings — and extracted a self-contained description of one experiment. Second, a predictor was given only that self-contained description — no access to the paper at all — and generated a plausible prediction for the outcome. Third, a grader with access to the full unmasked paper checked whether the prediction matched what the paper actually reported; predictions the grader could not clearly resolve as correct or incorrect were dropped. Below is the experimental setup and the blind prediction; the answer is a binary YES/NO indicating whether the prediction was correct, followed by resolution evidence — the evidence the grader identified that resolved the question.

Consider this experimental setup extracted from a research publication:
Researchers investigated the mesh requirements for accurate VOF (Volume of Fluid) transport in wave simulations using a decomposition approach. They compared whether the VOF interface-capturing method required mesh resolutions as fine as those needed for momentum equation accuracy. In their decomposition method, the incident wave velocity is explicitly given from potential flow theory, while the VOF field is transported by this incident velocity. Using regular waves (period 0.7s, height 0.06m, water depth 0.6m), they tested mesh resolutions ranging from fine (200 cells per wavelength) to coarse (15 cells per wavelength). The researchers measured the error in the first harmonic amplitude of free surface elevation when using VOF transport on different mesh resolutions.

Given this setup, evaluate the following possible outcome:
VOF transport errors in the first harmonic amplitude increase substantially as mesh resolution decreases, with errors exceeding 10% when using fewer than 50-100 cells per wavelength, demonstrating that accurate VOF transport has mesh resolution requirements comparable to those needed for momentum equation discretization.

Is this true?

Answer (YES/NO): NO